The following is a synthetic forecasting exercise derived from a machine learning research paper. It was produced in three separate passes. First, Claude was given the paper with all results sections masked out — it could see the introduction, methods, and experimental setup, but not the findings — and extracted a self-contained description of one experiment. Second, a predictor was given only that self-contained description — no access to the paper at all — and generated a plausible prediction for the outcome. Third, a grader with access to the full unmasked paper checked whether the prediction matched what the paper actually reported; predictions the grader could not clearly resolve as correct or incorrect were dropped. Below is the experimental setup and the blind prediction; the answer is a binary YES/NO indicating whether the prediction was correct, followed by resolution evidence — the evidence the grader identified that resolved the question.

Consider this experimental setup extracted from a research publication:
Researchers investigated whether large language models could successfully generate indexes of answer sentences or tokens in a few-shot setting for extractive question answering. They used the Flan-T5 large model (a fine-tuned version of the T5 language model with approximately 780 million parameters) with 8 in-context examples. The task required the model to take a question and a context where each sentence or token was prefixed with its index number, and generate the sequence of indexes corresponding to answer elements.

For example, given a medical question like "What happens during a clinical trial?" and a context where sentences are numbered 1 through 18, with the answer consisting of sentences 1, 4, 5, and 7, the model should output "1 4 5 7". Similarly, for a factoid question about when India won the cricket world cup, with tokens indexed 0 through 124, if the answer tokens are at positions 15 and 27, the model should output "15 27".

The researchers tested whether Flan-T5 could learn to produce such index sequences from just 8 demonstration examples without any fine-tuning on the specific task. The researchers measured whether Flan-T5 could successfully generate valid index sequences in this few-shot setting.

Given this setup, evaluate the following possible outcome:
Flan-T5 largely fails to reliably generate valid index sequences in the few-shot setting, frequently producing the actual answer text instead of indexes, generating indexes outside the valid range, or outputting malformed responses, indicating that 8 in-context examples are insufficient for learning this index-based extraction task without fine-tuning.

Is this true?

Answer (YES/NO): YES